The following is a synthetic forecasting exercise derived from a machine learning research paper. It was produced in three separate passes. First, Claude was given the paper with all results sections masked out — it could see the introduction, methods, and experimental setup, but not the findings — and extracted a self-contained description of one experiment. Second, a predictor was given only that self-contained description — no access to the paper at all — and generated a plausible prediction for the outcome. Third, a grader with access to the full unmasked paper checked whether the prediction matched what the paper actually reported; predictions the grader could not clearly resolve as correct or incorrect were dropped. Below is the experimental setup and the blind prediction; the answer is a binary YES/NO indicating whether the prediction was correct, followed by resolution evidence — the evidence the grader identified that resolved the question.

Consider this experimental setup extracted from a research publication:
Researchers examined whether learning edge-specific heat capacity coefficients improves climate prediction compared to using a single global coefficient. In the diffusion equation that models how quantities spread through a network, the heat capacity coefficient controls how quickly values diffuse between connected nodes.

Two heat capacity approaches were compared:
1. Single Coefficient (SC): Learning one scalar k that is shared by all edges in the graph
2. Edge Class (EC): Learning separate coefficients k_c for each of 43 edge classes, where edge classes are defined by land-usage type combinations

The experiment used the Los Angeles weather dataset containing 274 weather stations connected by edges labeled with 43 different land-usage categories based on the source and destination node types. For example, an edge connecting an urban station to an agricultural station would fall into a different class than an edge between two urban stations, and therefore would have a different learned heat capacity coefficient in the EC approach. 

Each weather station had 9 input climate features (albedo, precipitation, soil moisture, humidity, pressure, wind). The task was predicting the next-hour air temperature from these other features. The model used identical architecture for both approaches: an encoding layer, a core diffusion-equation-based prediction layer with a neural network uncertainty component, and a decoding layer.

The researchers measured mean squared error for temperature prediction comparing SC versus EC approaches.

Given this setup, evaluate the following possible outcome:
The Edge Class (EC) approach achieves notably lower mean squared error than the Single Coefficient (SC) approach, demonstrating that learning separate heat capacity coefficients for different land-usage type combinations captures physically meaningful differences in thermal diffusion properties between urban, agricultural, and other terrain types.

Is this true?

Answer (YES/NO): YES